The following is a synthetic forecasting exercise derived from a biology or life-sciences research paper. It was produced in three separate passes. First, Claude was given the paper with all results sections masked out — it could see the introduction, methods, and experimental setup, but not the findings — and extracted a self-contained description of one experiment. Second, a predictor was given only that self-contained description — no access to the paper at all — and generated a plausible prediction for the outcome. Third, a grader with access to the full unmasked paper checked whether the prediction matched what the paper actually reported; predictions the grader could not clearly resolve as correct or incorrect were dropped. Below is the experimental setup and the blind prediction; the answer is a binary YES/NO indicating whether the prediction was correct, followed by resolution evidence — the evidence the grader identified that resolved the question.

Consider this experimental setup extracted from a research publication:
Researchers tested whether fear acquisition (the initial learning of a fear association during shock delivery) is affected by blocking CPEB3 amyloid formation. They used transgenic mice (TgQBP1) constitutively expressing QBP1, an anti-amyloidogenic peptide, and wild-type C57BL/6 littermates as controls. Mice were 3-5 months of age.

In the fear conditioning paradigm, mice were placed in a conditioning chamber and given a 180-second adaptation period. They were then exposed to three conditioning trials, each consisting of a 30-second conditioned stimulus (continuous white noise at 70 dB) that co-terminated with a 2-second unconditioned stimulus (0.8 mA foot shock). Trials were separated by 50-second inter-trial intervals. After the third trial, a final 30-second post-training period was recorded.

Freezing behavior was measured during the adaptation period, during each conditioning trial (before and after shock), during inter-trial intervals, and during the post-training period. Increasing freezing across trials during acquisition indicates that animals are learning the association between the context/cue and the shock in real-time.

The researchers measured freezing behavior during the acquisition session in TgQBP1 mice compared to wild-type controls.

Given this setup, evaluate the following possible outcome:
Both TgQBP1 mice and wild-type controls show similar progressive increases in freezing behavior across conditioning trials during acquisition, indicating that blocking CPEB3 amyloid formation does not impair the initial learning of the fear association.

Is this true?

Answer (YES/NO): YES